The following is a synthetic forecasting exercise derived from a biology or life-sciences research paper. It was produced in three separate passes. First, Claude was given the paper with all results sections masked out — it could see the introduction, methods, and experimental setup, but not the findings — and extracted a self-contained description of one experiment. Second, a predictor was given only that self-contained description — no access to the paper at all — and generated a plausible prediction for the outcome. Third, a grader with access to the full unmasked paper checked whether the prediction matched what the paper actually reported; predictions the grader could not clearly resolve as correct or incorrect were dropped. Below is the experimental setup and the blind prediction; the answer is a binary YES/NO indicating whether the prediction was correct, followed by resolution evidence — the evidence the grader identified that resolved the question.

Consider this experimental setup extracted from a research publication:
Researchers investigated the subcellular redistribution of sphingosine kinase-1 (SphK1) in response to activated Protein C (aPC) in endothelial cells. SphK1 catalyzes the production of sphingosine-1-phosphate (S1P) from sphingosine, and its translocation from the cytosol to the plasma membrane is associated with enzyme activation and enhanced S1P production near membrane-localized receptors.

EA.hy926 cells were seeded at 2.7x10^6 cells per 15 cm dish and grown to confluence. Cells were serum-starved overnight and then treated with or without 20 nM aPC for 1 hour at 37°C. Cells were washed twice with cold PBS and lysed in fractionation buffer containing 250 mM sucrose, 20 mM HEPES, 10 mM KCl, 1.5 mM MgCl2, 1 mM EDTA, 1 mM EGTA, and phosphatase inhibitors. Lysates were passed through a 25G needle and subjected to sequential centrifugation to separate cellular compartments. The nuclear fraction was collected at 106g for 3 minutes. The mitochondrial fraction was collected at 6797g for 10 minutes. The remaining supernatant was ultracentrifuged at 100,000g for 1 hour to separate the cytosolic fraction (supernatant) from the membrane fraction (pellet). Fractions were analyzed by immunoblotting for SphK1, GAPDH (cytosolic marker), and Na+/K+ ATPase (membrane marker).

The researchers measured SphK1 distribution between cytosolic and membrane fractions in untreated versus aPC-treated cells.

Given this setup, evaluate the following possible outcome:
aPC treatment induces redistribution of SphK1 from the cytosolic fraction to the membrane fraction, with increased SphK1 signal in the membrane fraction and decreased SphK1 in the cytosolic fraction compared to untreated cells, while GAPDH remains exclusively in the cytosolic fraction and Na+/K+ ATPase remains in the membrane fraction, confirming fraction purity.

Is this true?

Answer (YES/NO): YES